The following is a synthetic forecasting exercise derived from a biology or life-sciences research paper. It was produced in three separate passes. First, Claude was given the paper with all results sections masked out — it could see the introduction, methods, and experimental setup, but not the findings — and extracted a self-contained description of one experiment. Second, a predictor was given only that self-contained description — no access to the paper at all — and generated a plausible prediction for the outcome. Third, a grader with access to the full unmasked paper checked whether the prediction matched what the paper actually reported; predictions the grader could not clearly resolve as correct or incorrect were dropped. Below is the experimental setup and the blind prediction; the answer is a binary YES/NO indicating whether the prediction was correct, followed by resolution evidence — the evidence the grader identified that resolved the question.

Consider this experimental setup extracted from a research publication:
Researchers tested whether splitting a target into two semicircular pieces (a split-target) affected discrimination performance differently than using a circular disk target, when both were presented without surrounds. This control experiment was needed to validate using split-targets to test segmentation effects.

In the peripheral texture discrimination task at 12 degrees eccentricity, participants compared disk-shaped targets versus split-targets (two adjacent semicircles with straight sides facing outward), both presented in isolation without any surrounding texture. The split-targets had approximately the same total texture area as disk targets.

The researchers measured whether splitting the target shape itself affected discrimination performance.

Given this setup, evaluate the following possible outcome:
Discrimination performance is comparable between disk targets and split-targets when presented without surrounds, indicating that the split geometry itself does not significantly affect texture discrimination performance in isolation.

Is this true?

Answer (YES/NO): YES